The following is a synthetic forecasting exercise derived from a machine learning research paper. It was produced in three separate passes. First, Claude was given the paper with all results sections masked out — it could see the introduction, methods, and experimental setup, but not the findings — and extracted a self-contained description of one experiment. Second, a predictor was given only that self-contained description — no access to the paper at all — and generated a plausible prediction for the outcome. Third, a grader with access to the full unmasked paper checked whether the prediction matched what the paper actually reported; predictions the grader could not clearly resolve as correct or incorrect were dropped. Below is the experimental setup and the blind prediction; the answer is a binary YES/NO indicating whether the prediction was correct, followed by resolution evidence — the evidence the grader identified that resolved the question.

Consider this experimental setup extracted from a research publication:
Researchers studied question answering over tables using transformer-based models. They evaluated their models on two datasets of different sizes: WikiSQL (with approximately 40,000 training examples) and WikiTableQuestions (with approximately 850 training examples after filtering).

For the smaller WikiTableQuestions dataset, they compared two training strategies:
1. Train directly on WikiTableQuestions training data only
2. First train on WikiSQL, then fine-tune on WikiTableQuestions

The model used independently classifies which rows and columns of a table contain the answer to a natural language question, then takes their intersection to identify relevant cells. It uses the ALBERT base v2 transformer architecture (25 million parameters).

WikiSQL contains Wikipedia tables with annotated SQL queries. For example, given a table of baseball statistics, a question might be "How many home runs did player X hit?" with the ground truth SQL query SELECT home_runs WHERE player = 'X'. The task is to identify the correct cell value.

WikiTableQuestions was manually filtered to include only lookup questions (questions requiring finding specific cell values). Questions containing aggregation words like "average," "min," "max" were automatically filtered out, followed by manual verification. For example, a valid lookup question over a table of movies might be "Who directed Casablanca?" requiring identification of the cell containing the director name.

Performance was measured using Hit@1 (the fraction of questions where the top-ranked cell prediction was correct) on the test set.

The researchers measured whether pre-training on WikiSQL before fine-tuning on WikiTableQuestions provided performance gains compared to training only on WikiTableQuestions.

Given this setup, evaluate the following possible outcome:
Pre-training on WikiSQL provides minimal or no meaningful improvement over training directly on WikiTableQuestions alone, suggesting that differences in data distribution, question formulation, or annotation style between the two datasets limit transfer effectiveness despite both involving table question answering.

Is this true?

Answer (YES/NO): NO